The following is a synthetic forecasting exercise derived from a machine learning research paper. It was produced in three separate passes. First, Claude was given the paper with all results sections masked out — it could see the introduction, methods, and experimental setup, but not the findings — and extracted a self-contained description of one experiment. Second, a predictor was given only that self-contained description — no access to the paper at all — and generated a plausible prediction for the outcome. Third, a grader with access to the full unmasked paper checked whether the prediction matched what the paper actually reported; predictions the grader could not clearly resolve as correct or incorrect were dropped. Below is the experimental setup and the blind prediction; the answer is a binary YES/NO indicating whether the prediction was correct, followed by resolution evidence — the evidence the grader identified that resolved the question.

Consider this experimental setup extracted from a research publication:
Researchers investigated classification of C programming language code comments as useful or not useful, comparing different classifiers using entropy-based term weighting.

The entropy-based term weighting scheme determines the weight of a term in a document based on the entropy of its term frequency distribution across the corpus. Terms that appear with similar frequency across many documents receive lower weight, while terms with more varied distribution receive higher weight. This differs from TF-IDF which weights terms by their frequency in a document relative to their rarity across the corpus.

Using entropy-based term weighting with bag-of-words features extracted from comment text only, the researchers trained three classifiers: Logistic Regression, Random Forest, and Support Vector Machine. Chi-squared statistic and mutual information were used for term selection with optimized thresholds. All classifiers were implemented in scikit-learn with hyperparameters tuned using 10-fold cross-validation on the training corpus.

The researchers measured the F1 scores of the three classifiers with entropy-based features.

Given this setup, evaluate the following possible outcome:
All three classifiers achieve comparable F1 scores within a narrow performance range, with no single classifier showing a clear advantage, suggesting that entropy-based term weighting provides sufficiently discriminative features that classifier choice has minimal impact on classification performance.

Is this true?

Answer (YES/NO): YES